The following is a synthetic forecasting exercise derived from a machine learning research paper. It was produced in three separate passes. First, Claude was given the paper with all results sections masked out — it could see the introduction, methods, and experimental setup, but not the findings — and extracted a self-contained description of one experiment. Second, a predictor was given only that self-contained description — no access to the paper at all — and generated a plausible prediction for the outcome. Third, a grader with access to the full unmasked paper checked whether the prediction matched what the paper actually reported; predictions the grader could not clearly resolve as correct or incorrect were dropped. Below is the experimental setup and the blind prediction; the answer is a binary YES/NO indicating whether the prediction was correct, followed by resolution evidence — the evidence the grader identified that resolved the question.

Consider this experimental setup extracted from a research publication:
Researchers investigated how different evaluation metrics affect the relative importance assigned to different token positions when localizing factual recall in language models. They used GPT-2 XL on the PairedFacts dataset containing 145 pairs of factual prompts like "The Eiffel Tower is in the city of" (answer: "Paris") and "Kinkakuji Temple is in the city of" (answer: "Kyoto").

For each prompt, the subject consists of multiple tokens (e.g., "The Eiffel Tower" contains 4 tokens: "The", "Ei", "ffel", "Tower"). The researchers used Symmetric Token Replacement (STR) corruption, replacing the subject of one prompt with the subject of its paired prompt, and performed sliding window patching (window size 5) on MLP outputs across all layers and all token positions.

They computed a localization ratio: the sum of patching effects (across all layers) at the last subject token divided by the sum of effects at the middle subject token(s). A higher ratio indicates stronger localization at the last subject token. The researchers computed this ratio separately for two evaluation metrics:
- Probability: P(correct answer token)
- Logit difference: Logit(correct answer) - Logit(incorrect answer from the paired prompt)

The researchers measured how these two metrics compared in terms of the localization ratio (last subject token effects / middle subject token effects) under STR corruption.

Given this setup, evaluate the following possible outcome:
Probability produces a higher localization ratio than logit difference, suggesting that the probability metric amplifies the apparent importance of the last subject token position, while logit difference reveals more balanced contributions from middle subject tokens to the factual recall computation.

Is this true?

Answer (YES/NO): YES